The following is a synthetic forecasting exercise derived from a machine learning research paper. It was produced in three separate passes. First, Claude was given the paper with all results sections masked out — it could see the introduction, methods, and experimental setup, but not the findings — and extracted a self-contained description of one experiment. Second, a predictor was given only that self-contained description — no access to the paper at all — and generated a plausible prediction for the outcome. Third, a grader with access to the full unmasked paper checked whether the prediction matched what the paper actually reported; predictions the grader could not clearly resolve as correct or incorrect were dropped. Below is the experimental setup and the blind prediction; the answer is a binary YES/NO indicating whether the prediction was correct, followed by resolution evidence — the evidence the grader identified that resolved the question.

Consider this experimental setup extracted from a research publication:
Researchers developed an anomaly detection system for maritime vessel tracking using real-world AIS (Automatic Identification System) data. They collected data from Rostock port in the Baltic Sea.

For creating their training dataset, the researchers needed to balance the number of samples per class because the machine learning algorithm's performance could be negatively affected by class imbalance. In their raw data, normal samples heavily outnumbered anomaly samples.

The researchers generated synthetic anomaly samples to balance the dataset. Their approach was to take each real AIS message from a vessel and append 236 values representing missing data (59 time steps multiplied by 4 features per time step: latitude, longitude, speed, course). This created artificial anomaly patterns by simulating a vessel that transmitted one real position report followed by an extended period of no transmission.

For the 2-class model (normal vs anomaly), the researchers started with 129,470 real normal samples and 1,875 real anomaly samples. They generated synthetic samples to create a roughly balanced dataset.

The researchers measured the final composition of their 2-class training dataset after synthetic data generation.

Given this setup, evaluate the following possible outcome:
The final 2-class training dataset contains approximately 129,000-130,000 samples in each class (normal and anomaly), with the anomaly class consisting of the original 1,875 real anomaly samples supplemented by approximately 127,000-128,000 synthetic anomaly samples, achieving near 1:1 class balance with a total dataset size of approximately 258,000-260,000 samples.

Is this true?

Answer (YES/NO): NO